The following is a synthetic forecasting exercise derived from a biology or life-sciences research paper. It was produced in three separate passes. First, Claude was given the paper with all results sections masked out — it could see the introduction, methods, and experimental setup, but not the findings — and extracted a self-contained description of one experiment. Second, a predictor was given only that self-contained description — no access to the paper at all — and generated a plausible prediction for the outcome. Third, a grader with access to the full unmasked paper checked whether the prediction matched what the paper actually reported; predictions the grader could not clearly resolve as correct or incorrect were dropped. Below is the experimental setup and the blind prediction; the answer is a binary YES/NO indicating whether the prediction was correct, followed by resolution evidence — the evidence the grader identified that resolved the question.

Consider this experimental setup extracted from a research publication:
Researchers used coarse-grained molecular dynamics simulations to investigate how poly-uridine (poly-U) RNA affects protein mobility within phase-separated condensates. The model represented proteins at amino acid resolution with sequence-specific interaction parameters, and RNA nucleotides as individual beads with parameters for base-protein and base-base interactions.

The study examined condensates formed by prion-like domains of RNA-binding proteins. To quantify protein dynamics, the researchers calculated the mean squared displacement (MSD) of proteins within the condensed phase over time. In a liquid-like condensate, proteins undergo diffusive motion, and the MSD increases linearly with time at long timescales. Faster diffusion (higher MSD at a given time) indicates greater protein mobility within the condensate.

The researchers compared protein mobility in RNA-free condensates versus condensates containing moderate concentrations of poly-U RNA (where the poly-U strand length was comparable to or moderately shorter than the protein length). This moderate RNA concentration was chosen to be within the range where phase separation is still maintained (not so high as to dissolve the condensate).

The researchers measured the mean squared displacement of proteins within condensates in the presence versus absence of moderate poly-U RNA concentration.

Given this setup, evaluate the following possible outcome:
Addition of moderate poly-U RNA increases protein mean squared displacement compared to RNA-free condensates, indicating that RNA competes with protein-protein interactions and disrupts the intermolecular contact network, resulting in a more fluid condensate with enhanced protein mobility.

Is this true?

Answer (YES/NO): YES